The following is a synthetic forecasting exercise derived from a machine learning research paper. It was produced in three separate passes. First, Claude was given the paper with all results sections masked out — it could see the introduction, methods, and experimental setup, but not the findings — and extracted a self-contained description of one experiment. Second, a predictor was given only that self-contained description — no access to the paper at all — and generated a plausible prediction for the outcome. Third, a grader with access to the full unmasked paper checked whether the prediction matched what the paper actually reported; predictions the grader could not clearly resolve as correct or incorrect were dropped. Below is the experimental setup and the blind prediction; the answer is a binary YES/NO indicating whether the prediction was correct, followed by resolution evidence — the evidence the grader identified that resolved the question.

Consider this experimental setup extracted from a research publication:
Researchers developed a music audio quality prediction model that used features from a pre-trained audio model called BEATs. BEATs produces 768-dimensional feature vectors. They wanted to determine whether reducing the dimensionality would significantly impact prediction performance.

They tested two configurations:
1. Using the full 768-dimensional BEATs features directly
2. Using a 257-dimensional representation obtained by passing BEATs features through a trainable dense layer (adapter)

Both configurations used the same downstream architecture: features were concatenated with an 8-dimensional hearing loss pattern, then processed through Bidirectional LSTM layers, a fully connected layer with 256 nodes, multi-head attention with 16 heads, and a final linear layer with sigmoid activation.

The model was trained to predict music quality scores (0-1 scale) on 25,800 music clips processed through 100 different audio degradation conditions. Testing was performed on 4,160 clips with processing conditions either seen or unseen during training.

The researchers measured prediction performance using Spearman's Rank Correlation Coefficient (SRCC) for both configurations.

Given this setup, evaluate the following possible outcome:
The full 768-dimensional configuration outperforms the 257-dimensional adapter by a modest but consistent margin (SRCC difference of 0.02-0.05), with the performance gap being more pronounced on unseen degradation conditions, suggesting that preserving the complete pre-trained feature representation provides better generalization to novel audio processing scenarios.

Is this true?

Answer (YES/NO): NO